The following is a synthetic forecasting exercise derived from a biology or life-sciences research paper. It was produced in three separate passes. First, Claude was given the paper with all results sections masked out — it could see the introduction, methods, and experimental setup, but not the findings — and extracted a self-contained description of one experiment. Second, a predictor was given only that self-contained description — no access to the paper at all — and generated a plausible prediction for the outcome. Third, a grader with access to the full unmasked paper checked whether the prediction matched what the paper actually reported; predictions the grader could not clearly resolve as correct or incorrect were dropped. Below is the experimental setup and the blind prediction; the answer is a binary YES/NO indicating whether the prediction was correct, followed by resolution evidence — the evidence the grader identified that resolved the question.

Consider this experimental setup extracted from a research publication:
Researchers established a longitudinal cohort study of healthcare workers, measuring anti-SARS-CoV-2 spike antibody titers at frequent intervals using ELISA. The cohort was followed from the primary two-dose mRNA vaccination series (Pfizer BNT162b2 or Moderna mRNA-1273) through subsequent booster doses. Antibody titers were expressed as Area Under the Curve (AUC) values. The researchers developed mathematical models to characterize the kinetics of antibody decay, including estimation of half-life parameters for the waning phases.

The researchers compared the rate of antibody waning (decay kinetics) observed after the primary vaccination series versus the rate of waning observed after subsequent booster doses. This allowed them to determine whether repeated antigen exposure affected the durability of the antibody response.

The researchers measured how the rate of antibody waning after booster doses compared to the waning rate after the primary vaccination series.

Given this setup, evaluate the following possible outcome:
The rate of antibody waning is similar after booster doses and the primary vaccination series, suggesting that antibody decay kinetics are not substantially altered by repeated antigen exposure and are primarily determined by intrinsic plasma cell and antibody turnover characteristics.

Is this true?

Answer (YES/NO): NO